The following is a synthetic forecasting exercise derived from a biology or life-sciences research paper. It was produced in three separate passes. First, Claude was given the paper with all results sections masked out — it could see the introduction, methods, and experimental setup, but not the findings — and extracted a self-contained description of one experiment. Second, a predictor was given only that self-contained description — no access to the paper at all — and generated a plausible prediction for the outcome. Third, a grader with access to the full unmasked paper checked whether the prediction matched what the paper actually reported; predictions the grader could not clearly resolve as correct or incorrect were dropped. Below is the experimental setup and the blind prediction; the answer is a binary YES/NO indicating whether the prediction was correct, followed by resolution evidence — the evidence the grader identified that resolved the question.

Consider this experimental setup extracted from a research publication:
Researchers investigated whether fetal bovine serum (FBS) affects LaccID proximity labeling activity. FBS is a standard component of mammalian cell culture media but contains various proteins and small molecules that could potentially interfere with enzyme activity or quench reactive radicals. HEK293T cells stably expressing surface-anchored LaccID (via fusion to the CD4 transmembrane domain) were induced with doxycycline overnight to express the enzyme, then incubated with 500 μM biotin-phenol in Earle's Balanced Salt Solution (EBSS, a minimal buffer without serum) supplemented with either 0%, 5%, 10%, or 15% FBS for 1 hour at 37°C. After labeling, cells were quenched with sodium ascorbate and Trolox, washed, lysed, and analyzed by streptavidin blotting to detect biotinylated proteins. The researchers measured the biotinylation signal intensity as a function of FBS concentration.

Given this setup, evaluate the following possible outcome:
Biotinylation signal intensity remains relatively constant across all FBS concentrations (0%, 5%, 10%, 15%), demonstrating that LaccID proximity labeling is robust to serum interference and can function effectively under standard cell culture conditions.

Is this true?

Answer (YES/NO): NO